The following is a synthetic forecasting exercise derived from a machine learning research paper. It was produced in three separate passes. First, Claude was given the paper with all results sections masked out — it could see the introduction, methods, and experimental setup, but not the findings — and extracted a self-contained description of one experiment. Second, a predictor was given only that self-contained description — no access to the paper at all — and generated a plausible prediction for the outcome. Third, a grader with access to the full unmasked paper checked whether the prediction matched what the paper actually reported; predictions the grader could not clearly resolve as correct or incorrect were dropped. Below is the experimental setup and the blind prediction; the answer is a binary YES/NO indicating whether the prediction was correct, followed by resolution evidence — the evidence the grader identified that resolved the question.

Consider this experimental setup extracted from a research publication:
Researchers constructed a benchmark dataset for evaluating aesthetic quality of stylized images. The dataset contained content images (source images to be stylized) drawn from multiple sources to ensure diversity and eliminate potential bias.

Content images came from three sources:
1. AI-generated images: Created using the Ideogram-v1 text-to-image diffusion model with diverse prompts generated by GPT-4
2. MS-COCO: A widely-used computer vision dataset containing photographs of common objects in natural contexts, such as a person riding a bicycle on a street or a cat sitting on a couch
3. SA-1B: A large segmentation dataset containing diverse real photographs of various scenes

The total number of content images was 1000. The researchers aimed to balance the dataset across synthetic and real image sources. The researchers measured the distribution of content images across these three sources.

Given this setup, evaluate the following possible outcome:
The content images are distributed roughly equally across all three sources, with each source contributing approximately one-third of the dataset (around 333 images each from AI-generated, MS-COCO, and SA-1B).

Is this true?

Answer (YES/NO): NO